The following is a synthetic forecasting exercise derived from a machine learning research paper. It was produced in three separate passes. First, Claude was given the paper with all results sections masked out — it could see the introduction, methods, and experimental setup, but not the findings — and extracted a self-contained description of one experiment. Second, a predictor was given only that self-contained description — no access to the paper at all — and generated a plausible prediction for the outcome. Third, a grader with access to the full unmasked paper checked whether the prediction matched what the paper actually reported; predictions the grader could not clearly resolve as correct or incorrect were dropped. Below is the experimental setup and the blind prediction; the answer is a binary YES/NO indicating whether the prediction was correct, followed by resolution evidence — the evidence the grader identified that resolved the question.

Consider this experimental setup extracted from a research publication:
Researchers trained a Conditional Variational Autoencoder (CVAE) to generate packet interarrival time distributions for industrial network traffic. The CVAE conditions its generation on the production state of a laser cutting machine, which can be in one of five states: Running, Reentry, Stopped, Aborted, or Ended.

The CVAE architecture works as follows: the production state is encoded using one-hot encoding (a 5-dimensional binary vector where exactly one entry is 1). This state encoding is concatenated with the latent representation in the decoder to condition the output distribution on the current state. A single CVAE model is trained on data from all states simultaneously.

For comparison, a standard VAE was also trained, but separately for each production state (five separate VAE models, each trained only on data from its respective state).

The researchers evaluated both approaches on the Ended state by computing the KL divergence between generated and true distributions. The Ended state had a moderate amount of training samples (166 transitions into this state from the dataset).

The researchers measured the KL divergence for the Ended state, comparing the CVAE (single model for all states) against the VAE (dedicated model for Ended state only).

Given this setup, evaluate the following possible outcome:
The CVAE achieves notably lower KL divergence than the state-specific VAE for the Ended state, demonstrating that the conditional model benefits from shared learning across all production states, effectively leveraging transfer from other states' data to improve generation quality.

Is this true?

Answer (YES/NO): NO